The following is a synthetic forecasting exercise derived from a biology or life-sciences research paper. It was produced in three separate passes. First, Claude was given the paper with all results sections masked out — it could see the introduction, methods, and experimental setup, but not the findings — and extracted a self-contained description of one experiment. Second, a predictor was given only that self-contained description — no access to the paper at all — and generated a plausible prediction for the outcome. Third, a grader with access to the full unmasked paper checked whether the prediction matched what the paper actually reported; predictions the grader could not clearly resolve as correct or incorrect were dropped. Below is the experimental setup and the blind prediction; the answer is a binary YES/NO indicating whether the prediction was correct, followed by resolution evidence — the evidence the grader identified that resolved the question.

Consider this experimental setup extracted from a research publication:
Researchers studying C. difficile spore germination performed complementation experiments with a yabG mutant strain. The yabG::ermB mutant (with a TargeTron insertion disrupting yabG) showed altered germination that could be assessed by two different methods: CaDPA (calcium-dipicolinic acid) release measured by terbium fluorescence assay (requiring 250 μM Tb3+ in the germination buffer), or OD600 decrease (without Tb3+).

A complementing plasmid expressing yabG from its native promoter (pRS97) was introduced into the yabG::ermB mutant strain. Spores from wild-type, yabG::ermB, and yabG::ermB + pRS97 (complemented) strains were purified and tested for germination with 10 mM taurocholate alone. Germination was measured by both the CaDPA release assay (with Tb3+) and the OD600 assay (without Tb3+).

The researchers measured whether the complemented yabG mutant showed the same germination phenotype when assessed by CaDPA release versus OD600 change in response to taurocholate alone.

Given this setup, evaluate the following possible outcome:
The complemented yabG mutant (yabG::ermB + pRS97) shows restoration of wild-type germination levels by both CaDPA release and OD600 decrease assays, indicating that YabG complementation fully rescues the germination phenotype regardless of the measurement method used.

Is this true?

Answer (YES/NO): NO